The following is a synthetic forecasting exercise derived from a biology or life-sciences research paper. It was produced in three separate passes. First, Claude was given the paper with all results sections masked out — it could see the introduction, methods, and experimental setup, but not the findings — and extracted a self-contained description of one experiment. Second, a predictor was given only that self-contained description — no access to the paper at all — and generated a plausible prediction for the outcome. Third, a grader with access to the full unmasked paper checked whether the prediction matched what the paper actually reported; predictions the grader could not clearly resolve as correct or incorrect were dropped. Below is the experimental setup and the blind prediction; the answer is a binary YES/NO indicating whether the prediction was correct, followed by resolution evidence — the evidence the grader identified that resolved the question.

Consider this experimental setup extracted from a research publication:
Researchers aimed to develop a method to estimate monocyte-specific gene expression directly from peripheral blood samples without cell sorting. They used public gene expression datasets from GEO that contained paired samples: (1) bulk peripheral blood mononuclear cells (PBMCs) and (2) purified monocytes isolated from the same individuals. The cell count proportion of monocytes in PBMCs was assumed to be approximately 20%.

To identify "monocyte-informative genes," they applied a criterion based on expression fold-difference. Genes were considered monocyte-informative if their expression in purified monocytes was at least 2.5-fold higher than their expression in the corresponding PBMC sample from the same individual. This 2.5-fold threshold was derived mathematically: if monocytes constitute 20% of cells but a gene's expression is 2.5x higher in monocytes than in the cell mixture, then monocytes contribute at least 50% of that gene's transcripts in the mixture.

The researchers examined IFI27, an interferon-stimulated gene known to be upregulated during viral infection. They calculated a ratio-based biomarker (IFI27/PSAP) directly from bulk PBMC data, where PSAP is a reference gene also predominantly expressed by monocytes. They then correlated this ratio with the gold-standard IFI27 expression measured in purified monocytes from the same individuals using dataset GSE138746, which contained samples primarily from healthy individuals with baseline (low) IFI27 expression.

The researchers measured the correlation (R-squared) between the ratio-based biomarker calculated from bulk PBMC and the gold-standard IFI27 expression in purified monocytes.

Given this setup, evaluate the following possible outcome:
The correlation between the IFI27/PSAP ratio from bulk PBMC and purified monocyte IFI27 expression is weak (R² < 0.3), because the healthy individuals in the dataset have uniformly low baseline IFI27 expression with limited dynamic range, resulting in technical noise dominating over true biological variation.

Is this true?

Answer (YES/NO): NO